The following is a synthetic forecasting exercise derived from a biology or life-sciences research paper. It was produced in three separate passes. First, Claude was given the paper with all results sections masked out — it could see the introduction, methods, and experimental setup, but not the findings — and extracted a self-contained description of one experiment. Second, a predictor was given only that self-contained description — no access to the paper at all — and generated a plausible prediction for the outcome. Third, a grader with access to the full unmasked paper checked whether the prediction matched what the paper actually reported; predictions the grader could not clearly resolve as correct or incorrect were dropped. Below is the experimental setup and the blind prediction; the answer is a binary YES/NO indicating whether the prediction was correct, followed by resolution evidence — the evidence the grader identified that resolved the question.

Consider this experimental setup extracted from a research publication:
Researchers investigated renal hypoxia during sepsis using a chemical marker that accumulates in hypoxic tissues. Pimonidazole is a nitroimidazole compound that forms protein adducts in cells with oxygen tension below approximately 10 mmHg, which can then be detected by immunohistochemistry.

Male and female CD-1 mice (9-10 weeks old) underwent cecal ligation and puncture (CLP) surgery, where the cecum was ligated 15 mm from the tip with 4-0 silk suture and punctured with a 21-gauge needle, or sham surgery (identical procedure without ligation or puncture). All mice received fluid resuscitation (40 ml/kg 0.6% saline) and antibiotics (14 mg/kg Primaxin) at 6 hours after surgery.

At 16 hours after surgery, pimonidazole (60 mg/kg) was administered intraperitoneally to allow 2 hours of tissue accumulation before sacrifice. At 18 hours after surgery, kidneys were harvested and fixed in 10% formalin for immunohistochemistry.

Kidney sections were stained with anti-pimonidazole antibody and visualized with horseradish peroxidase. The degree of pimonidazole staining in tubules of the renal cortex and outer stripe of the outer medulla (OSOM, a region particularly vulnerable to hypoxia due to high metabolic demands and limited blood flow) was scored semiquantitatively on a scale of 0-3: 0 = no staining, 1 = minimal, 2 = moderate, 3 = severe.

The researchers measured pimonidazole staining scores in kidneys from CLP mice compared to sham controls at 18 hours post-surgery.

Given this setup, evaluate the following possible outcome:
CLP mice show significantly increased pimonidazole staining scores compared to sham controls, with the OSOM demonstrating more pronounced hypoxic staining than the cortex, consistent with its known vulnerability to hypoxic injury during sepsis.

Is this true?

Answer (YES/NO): NO